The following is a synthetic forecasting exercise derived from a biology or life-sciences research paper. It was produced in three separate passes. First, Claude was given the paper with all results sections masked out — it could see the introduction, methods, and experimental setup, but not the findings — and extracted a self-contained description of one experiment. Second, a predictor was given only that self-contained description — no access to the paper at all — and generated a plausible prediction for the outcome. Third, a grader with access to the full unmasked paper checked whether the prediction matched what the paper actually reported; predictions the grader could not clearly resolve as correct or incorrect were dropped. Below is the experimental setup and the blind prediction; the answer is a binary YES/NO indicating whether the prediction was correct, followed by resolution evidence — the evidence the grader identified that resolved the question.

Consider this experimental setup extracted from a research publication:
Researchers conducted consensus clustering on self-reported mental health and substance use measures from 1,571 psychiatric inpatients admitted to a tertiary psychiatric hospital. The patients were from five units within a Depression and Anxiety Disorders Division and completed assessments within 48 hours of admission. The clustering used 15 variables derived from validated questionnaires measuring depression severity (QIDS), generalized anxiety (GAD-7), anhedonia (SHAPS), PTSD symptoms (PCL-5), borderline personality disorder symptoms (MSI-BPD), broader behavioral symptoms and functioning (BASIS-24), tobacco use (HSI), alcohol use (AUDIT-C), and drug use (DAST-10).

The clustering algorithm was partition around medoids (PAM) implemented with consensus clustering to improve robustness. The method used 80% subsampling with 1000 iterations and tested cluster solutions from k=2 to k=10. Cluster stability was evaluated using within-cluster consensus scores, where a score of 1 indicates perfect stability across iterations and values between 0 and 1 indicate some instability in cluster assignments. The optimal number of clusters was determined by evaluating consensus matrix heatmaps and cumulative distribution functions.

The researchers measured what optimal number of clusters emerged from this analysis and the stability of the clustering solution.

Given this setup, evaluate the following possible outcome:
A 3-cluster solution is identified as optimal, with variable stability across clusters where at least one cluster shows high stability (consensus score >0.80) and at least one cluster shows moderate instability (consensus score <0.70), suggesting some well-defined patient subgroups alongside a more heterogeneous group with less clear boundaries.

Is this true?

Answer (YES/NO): NO